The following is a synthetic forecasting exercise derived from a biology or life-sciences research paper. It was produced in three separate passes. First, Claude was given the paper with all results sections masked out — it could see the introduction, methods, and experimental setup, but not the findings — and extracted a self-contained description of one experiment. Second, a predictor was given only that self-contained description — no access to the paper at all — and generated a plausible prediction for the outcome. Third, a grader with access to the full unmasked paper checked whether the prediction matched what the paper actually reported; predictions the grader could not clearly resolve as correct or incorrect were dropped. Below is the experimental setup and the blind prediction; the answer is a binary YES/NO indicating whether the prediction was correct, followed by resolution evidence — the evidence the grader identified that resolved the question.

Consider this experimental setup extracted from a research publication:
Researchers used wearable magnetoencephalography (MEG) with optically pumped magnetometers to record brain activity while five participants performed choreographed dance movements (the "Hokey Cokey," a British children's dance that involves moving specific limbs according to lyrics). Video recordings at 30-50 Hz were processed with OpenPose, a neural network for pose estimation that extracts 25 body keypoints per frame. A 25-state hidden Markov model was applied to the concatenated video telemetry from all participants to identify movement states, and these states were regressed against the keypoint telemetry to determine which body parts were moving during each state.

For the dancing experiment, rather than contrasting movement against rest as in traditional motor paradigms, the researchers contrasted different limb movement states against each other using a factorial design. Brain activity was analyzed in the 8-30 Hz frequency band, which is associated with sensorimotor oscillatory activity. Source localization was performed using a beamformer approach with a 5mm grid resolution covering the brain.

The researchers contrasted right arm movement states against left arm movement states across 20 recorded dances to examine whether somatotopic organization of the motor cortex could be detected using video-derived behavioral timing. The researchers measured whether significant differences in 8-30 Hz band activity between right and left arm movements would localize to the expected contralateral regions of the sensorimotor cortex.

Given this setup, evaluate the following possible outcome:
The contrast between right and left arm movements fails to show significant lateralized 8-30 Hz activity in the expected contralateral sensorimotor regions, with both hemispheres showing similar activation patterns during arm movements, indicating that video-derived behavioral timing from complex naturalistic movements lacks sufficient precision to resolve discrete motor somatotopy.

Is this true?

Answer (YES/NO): NO